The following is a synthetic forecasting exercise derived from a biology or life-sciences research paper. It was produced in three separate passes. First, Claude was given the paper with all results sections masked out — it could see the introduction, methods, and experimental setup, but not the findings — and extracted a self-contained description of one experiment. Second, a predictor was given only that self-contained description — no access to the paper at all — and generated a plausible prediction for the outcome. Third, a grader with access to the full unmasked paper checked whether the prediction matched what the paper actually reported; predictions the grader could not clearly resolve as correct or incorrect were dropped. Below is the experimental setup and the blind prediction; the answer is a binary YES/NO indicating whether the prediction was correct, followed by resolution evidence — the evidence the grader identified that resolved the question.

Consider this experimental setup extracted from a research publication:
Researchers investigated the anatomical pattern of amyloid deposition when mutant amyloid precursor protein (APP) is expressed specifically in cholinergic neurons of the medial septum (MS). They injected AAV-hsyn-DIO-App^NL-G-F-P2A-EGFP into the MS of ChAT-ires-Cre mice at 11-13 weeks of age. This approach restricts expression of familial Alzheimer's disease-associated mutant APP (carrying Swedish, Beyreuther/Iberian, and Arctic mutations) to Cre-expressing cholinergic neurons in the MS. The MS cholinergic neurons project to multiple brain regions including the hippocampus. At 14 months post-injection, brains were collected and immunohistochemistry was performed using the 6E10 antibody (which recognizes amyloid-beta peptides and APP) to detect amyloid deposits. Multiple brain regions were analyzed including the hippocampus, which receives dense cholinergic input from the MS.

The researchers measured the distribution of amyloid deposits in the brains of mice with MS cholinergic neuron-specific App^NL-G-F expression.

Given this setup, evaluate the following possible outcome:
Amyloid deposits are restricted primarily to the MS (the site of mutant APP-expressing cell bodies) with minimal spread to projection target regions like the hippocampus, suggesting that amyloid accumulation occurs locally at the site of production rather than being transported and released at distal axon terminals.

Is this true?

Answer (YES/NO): NO